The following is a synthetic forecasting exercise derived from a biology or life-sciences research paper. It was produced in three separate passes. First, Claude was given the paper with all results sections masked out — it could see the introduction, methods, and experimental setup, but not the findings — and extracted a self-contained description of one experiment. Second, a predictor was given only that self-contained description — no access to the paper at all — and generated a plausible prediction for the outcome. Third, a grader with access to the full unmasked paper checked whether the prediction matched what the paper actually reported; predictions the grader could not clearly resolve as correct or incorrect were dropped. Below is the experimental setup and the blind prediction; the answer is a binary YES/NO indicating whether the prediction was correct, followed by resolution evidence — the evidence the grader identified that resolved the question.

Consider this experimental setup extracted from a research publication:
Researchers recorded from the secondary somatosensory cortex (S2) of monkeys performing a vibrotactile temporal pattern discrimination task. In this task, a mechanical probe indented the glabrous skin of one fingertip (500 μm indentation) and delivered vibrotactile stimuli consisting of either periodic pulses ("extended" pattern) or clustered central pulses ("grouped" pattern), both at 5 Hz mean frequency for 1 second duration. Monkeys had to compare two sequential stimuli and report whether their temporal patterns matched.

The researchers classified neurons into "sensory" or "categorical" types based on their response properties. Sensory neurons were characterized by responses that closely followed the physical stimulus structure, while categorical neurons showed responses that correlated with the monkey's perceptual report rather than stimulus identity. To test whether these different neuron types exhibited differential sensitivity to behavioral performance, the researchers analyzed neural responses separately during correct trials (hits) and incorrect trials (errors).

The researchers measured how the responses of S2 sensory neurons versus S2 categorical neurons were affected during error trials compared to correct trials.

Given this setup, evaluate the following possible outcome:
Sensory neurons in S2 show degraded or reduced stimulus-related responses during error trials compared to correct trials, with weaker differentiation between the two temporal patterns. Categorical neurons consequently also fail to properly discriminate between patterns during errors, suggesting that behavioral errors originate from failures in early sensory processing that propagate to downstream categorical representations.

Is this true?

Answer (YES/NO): NO